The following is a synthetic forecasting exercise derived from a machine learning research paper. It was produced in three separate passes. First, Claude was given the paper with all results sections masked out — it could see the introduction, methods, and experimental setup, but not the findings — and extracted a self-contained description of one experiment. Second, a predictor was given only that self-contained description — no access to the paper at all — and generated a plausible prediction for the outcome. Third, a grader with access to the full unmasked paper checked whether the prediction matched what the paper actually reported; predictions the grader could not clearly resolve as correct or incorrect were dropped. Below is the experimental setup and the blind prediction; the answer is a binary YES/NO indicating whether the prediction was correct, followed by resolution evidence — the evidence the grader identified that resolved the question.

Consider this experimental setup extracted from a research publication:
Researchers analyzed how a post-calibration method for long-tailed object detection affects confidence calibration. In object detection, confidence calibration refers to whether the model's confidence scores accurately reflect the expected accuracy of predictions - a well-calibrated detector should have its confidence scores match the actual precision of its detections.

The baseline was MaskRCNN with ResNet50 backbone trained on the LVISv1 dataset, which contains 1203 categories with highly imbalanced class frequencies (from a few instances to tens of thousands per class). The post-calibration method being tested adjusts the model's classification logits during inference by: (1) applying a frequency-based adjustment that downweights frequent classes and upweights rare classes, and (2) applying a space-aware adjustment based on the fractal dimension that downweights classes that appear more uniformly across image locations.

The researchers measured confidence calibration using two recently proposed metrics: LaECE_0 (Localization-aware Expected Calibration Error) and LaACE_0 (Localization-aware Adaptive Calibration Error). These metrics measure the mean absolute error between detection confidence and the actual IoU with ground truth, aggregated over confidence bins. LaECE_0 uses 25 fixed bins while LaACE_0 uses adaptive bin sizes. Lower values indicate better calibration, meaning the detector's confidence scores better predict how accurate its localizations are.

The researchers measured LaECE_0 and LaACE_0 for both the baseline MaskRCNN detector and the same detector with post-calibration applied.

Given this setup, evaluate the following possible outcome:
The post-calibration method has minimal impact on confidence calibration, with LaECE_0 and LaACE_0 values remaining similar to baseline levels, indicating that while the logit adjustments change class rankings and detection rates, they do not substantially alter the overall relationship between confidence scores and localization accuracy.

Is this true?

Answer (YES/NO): NO